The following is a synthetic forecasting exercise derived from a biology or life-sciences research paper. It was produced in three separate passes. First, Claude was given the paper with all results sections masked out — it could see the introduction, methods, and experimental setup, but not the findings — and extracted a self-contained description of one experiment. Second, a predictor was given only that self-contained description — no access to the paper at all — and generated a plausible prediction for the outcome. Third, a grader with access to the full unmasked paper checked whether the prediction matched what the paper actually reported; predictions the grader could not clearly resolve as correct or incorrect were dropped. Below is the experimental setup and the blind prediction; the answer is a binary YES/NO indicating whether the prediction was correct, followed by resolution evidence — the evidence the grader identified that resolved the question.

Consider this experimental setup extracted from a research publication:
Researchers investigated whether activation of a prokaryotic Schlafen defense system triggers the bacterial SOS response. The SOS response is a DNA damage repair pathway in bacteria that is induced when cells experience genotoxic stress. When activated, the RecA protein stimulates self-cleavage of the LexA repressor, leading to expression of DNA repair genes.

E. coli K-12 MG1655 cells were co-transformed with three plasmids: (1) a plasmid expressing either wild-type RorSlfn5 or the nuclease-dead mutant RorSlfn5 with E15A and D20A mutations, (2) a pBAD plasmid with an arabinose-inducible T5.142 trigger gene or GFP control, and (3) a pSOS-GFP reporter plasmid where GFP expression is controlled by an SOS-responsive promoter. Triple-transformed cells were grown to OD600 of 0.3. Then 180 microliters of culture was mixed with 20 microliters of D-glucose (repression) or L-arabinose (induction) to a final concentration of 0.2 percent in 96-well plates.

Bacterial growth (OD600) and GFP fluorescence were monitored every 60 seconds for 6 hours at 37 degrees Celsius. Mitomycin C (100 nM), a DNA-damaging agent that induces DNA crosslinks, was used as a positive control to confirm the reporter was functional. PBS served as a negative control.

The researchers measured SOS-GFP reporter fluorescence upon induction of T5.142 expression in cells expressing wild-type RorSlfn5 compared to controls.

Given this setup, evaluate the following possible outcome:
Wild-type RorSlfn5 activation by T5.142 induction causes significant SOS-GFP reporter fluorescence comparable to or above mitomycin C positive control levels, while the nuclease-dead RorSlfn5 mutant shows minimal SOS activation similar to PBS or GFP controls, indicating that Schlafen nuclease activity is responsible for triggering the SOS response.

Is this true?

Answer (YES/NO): NO